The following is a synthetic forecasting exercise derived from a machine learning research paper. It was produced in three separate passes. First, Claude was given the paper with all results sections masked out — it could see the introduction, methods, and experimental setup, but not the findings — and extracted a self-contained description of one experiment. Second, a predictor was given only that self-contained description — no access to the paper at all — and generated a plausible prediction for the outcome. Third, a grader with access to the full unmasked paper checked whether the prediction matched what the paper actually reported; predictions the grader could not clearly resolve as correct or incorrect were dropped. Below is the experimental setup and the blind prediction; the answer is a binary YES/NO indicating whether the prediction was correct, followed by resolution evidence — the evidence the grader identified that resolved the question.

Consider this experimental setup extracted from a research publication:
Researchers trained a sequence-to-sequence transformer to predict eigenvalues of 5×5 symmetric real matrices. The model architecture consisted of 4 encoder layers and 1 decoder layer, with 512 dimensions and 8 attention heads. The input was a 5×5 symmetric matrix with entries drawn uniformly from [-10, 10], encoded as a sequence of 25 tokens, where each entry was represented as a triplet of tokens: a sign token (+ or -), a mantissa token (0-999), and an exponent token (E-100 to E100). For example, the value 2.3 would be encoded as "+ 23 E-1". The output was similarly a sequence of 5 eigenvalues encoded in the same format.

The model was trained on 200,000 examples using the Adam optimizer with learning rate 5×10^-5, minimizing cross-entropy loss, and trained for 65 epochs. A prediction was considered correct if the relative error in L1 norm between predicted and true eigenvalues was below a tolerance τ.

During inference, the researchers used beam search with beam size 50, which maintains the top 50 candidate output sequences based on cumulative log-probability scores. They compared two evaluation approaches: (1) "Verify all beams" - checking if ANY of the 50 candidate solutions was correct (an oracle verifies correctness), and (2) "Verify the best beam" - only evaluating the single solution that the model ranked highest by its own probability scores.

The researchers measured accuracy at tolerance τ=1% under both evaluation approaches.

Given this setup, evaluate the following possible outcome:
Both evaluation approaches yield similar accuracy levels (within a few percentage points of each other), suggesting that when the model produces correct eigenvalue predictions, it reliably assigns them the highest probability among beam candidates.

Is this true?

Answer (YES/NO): NO